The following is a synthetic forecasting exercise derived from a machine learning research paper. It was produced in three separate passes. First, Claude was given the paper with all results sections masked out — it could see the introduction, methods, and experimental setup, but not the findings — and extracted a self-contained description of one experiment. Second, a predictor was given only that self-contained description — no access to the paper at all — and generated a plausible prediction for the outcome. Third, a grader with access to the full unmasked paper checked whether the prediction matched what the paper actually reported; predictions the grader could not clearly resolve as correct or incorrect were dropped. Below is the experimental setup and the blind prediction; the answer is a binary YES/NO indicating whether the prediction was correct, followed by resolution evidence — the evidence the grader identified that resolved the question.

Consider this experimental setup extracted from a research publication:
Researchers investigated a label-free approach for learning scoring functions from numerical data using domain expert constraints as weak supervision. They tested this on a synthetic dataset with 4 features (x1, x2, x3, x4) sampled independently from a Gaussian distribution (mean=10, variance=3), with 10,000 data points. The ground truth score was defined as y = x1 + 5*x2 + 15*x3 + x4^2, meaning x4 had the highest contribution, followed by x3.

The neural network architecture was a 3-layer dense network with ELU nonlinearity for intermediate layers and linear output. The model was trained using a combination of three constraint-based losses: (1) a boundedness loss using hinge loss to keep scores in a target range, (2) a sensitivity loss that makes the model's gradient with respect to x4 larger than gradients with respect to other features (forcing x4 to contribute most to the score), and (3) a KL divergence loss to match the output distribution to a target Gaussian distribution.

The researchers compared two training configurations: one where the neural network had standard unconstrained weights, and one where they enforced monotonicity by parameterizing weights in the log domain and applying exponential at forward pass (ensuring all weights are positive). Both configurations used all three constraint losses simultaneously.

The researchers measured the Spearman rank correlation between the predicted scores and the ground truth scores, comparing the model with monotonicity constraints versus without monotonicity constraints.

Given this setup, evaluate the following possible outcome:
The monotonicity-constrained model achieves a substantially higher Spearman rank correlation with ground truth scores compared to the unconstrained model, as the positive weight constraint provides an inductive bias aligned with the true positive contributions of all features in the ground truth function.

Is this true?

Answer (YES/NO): YES